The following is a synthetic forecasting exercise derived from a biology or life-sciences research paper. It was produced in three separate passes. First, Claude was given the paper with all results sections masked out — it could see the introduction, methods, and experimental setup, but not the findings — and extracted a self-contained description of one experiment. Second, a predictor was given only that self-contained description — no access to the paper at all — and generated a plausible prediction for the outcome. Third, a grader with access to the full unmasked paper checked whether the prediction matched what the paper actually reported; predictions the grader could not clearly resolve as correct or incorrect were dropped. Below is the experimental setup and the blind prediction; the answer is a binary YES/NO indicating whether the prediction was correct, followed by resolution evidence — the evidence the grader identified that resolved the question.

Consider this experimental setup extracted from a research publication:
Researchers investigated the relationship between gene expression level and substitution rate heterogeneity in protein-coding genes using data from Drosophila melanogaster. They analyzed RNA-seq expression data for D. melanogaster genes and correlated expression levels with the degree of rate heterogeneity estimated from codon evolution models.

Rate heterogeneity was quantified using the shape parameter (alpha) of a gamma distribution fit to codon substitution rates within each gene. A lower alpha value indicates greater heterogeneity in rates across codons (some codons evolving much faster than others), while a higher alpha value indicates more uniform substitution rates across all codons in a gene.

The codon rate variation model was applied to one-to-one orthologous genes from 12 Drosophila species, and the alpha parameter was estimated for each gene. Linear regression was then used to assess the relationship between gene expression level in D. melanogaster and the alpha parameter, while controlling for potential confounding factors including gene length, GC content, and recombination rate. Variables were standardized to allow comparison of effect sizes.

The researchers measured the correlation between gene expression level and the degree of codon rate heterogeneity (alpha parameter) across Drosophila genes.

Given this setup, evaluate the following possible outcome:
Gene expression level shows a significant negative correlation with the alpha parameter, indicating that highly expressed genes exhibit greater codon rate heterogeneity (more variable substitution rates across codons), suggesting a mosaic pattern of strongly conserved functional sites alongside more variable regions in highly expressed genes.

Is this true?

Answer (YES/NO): YES